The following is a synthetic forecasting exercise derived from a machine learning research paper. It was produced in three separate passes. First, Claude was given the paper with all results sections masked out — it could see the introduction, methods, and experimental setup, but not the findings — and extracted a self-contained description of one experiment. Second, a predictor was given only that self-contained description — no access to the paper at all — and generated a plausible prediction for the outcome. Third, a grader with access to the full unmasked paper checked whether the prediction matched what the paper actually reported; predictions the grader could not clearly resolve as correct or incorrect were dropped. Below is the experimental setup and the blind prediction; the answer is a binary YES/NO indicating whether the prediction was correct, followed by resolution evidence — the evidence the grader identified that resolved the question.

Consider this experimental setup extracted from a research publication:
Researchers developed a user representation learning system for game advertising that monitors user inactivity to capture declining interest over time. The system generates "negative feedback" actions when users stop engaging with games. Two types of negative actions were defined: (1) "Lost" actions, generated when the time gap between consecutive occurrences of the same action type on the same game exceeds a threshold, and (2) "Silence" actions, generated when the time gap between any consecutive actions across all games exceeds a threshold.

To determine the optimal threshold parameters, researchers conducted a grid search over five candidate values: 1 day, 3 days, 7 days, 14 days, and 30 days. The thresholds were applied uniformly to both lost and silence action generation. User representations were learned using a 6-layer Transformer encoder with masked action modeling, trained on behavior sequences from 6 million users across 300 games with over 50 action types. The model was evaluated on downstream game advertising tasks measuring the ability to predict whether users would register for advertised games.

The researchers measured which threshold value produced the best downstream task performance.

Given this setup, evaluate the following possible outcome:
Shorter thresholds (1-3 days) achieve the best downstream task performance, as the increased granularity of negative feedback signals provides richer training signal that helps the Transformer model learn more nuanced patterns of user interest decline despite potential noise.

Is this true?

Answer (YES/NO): NO